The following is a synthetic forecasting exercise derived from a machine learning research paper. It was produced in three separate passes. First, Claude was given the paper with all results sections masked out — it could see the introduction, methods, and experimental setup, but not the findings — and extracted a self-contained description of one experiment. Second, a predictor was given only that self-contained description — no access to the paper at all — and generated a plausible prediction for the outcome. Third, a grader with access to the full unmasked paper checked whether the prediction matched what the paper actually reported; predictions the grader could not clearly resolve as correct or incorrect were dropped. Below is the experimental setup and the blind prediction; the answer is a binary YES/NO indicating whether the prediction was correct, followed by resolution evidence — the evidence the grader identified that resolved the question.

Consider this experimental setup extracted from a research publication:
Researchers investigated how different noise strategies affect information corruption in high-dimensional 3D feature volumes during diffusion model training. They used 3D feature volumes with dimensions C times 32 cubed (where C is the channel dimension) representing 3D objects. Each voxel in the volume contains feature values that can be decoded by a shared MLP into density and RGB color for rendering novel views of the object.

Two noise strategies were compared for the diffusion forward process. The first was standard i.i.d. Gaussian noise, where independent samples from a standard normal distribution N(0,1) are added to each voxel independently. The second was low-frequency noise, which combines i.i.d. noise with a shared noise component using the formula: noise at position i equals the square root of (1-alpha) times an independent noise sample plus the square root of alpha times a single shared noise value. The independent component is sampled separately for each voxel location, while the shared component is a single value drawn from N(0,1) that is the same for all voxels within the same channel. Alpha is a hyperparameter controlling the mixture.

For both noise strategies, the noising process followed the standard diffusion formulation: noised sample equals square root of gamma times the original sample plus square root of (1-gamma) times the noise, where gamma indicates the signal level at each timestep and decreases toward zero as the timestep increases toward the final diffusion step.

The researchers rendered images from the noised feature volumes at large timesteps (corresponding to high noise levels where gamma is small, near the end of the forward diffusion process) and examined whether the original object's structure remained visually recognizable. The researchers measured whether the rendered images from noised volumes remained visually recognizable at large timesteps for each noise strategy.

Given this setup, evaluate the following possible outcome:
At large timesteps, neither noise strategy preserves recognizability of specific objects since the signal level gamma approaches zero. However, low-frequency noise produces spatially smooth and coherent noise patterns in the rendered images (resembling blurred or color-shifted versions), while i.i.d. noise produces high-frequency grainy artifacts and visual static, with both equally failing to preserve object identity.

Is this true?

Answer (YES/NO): NO